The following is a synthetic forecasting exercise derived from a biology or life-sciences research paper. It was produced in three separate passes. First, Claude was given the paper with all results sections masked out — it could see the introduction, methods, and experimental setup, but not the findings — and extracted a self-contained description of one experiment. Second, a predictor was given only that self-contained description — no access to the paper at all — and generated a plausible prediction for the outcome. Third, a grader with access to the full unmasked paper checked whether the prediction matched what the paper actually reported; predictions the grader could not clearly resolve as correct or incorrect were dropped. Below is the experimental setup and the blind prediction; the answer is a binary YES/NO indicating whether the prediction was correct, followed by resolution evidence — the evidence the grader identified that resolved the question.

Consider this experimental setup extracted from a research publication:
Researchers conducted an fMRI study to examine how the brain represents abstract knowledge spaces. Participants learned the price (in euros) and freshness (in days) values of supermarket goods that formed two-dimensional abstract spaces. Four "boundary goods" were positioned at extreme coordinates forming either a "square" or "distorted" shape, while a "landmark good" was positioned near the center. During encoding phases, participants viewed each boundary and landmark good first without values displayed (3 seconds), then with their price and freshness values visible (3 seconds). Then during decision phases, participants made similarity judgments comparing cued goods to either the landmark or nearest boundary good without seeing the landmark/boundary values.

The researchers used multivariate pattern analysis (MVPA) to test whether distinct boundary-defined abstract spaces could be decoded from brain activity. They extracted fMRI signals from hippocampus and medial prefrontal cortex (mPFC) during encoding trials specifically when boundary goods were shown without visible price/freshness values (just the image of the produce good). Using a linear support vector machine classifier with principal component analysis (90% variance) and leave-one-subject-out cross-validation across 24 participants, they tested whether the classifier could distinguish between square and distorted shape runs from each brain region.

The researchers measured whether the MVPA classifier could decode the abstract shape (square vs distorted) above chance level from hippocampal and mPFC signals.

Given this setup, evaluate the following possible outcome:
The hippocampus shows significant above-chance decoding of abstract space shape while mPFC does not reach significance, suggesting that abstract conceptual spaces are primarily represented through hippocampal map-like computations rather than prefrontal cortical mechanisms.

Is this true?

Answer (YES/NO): YES